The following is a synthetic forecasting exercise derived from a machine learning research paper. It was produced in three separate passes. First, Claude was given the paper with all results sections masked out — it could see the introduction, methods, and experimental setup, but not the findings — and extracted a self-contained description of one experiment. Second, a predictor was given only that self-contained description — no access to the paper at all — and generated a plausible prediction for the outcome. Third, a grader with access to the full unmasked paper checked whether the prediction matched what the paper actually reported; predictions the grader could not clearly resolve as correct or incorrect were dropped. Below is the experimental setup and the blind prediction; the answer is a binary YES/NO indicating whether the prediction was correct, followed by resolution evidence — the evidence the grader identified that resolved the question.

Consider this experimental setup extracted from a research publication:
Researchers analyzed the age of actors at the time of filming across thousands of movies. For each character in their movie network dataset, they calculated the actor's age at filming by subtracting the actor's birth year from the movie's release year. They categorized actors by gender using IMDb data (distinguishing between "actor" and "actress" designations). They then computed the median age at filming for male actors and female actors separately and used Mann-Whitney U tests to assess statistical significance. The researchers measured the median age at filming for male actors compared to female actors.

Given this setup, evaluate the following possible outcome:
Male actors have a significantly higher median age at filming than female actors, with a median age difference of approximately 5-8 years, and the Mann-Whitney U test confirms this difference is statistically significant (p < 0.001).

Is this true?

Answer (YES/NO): NO